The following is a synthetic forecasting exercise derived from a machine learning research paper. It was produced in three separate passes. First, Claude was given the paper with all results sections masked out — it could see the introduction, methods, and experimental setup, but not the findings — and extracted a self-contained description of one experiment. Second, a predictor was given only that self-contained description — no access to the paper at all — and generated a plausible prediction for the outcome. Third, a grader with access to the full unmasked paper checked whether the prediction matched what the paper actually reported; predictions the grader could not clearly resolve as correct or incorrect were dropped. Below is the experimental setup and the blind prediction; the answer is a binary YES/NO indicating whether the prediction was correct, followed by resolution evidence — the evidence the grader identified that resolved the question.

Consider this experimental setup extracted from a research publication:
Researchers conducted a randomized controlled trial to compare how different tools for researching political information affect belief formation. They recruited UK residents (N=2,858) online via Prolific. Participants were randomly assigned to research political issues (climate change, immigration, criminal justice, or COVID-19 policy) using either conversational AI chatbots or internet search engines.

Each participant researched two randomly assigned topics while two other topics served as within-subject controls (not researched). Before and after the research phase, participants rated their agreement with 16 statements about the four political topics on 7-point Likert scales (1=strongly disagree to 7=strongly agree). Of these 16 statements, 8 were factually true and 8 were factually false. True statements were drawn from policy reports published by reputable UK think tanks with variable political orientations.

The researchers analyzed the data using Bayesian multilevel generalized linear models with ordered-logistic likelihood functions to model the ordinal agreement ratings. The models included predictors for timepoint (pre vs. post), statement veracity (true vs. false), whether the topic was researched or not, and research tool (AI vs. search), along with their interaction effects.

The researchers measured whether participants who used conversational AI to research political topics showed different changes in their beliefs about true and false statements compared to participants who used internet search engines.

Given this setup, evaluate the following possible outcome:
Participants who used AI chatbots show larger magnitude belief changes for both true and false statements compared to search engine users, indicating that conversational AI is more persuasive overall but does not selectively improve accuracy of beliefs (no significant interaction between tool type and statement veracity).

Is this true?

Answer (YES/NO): NO